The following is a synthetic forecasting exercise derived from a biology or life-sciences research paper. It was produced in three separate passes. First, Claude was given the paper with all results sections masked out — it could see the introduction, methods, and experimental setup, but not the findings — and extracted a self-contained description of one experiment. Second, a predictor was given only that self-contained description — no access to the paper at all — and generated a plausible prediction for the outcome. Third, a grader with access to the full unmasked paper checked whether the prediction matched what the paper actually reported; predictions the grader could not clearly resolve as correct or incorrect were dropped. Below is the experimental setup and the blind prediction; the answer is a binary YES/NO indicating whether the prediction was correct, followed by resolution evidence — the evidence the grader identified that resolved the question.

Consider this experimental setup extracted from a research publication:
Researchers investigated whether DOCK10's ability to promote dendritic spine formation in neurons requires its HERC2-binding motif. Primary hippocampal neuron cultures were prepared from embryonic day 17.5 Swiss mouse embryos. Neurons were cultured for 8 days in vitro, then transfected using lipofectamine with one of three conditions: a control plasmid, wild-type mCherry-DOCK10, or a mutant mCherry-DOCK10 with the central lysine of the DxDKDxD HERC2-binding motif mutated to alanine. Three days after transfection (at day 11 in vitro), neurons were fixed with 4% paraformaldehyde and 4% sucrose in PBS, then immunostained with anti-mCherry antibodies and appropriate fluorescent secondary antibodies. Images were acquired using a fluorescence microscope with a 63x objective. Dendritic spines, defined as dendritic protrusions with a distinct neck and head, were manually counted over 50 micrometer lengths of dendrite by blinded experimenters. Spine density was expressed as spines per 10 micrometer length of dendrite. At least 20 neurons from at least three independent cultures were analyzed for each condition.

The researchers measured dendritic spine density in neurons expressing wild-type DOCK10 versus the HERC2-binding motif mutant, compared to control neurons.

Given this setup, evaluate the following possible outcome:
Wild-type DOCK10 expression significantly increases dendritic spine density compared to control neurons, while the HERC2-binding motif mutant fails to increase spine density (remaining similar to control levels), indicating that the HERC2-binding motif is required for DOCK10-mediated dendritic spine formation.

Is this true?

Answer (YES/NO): YES